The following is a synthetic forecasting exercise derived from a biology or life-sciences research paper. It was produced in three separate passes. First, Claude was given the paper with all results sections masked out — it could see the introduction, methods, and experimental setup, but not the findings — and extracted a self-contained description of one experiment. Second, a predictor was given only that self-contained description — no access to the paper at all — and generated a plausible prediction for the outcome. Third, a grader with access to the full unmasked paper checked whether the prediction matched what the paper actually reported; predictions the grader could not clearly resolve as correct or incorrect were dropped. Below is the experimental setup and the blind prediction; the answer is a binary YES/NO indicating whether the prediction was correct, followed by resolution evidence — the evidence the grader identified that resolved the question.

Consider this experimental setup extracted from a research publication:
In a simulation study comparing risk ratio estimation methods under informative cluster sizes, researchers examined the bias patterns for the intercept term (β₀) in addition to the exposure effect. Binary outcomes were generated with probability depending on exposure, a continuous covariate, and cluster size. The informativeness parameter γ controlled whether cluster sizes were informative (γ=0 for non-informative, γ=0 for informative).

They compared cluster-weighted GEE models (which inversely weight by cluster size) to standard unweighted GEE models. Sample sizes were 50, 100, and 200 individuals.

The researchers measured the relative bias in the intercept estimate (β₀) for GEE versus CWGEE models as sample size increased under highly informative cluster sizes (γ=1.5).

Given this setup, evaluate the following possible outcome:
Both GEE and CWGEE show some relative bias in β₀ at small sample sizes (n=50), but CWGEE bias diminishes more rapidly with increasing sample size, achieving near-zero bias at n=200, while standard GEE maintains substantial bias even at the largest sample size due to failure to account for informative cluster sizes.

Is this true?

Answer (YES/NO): NO